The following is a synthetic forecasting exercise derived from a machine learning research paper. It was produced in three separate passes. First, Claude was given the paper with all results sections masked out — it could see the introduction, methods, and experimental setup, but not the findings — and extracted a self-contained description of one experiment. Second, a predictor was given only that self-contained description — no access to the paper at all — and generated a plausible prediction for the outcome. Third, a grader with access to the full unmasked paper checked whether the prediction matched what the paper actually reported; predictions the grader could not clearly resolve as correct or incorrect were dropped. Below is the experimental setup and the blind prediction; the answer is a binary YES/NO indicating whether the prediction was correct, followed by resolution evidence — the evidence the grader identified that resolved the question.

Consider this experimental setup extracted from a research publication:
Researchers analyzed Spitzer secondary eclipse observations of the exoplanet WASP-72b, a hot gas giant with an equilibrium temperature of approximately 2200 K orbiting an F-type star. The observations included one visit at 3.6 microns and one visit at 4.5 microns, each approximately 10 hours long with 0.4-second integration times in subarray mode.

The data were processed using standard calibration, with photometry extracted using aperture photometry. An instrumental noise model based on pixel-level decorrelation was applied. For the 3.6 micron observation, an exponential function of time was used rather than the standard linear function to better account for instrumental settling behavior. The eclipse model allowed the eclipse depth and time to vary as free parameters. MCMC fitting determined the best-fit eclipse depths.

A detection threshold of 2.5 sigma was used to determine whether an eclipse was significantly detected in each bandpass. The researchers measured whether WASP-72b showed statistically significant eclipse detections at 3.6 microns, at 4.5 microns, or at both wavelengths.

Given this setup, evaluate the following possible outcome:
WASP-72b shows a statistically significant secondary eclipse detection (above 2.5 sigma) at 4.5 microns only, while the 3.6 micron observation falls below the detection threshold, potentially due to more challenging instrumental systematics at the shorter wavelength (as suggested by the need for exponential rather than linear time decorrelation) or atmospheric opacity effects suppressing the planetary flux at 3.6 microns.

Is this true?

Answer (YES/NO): YES